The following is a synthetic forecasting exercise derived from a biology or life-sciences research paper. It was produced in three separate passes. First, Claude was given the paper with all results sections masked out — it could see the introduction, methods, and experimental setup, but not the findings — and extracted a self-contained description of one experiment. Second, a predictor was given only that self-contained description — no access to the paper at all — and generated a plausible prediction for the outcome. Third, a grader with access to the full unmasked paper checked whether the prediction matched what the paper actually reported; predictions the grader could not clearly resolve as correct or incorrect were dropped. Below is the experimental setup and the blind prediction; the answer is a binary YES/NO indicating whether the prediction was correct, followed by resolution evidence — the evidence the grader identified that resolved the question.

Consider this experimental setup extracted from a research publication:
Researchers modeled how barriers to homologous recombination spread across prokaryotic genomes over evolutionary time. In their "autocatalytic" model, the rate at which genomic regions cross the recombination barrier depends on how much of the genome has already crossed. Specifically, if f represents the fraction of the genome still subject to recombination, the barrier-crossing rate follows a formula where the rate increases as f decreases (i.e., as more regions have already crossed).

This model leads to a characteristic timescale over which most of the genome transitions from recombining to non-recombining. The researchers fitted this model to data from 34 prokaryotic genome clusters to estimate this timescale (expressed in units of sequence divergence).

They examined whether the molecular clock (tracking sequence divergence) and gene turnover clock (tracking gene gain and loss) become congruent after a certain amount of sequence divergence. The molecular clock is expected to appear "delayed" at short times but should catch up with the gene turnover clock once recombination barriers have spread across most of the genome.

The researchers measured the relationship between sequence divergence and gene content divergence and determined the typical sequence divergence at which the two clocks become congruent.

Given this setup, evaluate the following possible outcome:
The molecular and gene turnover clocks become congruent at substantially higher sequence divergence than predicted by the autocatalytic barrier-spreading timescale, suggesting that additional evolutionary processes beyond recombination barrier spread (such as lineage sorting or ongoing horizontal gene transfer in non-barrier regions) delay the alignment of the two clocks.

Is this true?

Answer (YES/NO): NO